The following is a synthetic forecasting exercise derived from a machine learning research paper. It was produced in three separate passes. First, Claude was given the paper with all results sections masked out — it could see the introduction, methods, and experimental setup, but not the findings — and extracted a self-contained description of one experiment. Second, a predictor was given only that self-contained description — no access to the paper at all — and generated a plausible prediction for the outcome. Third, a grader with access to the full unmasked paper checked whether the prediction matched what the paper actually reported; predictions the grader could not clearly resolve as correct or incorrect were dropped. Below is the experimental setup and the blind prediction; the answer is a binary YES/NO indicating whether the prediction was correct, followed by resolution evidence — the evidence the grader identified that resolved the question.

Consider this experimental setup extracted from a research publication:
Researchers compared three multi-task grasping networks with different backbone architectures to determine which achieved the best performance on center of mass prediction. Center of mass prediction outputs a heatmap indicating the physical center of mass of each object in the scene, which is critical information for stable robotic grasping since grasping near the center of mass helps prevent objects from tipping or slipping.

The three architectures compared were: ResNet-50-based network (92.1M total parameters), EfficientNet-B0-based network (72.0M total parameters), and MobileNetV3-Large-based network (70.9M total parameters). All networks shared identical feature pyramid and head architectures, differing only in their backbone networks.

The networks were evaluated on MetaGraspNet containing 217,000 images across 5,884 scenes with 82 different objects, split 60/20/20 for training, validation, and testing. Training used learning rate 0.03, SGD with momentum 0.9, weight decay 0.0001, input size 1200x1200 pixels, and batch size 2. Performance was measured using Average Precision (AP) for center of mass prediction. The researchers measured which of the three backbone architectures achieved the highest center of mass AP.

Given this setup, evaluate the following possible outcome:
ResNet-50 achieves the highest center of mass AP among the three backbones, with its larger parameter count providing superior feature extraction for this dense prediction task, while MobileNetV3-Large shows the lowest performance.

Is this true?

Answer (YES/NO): NO